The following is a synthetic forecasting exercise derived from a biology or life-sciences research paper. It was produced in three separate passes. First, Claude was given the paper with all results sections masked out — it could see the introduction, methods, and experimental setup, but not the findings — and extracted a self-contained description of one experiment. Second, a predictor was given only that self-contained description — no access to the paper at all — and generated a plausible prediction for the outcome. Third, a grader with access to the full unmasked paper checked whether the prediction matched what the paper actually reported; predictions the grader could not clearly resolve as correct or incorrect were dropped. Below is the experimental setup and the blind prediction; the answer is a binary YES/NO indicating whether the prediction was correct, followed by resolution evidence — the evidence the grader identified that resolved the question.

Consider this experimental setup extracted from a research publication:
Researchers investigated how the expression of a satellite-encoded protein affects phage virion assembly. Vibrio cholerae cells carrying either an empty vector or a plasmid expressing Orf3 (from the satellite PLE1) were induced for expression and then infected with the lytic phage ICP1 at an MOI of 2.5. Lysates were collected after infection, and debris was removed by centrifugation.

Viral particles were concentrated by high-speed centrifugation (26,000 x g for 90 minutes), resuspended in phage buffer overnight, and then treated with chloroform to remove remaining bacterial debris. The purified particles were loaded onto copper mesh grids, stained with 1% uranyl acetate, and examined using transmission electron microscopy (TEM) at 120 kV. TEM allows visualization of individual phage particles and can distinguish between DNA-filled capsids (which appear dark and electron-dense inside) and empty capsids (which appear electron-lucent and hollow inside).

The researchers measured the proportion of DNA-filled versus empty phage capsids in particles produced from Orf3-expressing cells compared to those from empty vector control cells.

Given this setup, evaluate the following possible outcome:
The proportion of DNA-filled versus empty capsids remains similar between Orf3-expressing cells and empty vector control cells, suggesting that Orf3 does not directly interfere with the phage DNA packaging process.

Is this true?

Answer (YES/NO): NO